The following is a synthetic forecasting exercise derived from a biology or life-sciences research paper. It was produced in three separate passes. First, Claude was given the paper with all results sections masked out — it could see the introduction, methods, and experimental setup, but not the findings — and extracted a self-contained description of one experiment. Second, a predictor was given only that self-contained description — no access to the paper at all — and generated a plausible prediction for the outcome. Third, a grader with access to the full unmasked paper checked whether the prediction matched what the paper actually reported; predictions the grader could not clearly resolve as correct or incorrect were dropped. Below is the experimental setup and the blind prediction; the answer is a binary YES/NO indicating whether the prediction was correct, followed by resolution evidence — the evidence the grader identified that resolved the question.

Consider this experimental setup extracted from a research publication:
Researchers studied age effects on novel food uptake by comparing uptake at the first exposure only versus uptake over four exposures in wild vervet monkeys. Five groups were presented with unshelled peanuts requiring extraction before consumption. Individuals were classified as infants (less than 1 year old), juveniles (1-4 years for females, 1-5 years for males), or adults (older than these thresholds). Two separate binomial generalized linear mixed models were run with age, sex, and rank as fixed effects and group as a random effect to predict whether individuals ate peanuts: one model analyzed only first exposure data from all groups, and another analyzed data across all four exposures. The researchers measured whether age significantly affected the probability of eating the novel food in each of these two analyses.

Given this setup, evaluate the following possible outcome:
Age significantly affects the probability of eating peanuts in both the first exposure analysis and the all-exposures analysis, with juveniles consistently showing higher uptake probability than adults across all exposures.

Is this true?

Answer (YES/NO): YES